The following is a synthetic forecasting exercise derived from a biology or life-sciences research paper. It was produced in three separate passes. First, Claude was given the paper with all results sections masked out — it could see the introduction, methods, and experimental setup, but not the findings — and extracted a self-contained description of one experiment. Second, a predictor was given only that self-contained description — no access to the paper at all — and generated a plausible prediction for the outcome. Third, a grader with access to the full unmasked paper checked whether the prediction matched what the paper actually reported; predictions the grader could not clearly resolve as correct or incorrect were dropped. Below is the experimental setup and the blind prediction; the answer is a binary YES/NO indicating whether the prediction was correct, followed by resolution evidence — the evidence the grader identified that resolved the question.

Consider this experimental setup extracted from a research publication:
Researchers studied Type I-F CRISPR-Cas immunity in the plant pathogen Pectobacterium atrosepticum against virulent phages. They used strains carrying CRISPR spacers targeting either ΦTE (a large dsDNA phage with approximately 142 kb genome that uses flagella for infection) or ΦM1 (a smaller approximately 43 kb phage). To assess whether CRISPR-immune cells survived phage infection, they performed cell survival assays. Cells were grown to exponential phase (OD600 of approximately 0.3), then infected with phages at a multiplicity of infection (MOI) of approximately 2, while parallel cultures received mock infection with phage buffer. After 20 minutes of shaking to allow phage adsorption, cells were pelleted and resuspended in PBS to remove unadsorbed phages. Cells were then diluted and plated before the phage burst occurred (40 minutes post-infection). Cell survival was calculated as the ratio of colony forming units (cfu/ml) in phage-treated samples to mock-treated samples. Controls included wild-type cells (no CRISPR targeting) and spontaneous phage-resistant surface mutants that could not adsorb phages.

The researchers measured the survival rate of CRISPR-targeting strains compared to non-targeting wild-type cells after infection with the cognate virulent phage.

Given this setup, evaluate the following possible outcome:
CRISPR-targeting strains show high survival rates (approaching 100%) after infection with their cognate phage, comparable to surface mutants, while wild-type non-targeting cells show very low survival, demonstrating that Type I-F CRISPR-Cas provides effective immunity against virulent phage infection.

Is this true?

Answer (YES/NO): NO